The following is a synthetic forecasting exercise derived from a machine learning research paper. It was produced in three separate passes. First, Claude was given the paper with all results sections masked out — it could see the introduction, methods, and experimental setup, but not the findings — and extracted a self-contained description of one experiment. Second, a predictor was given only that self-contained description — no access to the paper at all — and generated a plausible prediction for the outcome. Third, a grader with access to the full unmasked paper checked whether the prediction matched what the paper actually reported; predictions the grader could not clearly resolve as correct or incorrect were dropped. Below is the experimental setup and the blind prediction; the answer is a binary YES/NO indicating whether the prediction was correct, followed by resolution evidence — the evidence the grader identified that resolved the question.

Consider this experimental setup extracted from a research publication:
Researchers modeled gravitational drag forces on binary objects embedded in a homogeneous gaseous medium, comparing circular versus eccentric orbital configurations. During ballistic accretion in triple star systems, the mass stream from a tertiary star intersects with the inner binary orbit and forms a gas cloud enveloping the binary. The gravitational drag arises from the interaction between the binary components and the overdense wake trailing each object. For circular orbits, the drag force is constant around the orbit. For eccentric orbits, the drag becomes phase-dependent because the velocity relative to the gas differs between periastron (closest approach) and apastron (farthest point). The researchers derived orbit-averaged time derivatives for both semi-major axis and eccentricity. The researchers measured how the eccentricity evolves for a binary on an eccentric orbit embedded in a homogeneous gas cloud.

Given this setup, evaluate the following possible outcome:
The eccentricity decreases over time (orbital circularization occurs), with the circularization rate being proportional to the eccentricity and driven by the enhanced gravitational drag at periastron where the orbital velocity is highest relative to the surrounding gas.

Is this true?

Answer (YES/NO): NO